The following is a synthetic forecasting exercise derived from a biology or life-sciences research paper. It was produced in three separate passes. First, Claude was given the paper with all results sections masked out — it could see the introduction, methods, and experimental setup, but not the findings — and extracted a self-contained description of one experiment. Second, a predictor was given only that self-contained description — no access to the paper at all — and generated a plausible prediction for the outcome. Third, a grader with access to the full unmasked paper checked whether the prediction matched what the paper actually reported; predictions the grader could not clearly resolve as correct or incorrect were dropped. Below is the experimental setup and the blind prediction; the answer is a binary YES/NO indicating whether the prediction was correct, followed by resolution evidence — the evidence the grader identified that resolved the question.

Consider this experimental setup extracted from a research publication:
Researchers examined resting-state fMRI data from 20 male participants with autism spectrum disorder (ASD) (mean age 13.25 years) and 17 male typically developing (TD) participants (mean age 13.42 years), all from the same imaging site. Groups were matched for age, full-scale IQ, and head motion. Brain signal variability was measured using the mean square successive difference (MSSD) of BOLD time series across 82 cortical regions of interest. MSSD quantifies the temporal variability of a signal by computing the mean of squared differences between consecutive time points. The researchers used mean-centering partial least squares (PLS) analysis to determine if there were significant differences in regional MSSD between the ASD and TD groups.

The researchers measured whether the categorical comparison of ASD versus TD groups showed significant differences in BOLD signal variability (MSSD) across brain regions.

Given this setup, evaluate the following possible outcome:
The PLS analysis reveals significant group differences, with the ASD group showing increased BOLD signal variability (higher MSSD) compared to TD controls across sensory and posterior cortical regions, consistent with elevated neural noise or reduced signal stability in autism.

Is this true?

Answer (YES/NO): NO